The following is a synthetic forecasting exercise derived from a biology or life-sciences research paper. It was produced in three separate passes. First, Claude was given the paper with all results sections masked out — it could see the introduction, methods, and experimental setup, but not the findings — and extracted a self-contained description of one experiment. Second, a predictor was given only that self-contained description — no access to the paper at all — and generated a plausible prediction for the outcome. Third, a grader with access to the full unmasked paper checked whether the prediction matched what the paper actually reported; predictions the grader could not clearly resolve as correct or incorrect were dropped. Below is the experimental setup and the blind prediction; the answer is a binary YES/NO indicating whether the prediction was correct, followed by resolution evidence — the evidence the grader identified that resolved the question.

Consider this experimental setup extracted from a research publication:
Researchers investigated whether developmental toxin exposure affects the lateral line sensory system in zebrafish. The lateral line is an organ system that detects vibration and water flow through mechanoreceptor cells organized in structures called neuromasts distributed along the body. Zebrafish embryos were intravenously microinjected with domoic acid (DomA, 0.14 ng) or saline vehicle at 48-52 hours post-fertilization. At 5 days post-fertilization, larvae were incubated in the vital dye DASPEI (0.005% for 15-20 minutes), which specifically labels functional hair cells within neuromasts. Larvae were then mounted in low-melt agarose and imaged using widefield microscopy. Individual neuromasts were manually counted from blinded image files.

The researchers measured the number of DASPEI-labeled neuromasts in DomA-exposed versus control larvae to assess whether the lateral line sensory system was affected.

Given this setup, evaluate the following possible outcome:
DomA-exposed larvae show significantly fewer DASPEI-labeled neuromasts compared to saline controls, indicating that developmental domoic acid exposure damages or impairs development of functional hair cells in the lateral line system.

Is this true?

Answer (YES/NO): NO